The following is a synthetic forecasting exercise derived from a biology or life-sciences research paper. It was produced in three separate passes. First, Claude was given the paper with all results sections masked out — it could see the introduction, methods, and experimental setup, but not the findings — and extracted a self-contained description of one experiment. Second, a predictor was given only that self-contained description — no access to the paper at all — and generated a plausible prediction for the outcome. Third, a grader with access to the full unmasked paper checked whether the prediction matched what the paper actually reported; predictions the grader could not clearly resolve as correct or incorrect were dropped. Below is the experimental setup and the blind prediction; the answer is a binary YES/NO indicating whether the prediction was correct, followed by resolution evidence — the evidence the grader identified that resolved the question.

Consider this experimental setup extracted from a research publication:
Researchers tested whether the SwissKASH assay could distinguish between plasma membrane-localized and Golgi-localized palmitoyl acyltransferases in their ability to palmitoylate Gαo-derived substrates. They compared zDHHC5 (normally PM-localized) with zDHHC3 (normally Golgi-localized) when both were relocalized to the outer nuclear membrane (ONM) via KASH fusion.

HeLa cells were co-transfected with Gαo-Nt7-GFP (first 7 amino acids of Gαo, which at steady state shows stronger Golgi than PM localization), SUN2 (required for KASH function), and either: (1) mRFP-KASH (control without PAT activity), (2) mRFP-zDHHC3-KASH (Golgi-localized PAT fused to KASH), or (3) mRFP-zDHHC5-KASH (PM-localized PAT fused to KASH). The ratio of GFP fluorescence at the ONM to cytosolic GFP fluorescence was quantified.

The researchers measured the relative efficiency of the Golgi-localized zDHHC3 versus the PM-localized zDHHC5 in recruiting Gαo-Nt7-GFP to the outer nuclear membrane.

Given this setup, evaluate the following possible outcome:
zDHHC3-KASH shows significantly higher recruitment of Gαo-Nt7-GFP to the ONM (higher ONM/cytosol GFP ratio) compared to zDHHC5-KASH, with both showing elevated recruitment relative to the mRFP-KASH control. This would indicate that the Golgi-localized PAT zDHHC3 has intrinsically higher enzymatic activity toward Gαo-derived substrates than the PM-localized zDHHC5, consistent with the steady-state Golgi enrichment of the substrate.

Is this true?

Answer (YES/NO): NO